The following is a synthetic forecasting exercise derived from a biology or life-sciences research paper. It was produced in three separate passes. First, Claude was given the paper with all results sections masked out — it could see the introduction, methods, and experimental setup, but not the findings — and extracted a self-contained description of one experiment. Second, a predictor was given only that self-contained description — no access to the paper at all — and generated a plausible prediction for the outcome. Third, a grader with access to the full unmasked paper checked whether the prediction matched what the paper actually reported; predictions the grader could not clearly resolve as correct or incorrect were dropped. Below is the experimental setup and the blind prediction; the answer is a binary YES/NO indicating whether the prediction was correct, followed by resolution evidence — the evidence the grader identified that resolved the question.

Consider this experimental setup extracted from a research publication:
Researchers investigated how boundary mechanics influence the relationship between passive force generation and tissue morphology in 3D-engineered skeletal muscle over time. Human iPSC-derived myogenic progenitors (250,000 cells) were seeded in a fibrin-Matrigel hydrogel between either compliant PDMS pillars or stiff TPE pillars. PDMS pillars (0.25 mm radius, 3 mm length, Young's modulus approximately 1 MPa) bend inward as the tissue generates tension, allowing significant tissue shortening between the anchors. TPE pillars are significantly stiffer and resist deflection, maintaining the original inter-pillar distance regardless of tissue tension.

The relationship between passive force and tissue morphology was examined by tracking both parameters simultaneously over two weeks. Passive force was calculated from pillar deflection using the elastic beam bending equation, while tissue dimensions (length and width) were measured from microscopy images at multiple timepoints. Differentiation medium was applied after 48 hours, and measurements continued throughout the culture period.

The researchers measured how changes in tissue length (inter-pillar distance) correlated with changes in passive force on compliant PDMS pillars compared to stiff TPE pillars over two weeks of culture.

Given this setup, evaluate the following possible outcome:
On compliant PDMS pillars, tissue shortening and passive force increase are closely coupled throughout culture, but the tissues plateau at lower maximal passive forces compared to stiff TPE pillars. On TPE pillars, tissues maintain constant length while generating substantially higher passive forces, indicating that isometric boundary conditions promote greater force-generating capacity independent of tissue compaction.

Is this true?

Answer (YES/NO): NO